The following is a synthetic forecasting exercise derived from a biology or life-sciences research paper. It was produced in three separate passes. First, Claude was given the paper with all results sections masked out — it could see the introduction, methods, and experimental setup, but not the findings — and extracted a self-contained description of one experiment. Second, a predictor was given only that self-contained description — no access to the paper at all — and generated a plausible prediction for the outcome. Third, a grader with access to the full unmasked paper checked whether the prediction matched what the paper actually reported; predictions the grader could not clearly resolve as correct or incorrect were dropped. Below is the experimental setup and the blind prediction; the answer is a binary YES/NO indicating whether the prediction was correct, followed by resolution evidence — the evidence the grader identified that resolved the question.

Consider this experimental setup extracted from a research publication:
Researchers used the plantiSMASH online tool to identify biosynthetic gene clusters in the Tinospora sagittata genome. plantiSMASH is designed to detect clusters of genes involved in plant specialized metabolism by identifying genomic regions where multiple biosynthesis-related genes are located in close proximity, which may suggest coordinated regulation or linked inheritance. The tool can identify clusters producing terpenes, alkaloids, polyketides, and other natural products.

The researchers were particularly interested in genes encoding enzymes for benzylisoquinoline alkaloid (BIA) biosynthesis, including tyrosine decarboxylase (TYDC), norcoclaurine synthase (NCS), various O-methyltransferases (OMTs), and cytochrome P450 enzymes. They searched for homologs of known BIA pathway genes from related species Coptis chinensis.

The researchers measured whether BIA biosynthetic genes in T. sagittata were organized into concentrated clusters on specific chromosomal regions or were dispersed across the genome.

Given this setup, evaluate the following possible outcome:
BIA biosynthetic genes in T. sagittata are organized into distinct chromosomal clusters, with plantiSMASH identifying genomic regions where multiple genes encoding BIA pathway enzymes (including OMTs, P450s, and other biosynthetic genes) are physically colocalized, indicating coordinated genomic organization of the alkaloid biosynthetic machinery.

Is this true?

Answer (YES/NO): NO